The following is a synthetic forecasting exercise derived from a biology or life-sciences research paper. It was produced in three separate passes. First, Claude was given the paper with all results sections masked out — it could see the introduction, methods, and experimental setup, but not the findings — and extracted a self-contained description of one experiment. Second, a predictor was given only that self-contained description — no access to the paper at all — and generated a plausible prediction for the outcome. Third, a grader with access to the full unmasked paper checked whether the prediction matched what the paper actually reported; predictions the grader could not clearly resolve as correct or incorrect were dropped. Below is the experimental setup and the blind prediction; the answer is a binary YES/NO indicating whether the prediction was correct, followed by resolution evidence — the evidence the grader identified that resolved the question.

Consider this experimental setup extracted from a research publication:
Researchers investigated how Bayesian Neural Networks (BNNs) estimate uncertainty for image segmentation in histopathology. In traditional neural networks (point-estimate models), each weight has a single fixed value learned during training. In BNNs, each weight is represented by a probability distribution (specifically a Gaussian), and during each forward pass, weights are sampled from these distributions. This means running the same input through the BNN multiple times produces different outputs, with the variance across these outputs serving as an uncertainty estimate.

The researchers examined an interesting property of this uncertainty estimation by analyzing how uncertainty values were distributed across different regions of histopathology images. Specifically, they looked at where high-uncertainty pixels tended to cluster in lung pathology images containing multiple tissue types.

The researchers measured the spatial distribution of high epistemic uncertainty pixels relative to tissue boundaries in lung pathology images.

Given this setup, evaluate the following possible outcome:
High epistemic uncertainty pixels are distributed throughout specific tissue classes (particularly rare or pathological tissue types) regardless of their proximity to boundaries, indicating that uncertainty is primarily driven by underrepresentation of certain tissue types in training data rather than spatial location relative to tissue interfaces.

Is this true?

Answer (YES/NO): NO